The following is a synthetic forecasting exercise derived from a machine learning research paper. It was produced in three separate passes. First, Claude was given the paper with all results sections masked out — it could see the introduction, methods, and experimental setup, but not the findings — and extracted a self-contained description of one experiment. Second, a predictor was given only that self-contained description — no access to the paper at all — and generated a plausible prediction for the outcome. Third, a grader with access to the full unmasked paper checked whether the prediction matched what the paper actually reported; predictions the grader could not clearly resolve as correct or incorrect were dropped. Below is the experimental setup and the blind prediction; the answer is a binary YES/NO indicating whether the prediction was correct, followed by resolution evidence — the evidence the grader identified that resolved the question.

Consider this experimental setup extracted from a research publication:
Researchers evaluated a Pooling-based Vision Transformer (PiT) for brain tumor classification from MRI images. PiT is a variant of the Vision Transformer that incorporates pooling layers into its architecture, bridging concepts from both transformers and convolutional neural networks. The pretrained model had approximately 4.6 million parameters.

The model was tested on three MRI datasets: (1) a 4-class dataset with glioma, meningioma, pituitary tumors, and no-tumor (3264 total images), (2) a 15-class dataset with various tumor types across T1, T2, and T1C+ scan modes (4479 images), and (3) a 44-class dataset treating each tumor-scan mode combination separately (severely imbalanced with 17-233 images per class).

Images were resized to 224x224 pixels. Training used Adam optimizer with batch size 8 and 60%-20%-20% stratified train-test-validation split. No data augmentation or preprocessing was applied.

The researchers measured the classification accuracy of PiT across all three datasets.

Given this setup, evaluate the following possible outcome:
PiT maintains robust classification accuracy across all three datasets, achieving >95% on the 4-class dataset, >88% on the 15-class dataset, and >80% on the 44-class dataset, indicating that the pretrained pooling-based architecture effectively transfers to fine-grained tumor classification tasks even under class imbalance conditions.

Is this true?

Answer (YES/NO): NO